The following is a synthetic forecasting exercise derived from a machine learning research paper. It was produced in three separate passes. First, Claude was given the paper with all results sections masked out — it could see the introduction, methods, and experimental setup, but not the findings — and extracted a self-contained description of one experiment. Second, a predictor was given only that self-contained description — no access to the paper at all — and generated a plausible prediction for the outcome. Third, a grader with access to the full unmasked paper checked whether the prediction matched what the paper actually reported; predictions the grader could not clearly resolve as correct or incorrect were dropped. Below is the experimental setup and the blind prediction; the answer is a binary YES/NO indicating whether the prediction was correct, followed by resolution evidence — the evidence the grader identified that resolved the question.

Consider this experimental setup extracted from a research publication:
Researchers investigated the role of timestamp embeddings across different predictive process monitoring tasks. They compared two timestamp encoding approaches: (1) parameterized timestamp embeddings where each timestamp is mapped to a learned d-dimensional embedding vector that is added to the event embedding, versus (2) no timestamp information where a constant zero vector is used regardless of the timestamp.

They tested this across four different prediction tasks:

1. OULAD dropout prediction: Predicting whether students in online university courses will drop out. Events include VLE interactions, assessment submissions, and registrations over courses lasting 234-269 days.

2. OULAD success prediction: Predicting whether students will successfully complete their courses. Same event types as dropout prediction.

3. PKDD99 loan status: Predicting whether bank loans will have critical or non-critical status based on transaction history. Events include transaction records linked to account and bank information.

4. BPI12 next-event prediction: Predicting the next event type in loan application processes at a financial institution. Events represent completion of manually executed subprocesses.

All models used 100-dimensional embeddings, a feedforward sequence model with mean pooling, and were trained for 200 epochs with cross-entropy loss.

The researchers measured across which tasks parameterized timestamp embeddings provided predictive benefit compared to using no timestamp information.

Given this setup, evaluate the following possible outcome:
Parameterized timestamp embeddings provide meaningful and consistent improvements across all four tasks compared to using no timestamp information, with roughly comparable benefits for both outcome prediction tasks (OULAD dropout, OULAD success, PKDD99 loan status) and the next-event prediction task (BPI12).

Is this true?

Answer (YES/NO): NO